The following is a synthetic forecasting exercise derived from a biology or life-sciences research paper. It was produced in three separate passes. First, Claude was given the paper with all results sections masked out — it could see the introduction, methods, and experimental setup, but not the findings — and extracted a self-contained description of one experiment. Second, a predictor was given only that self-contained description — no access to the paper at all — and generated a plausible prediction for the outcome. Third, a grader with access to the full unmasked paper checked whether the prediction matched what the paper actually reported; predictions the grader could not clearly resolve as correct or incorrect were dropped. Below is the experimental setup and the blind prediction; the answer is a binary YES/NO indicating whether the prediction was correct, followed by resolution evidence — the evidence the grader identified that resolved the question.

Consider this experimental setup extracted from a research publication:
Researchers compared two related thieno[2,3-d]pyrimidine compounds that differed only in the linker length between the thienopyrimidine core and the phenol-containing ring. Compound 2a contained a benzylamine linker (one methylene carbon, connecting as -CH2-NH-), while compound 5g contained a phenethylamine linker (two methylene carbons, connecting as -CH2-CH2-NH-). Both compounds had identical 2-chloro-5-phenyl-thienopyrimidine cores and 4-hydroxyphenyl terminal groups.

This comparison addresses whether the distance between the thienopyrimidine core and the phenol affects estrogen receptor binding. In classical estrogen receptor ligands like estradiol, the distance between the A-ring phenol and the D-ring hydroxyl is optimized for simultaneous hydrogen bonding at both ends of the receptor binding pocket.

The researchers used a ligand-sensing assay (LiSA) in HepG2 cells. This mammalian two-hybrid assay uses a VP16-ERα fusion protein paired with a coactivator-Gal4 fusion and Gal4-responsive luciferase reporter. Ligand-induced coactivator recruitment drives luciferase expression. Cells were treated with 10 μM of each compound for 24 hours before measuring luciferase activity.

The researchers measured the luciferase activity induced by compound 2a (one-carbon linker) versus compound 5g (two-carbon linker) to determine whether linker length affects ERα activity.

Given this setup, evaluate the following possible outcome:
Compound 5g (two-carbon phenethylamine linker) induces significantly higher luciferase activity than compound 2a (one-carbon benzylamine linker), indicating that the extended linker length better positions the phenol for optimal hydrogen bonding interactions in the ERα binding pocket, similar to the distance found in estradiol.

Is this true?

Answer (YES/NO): NO